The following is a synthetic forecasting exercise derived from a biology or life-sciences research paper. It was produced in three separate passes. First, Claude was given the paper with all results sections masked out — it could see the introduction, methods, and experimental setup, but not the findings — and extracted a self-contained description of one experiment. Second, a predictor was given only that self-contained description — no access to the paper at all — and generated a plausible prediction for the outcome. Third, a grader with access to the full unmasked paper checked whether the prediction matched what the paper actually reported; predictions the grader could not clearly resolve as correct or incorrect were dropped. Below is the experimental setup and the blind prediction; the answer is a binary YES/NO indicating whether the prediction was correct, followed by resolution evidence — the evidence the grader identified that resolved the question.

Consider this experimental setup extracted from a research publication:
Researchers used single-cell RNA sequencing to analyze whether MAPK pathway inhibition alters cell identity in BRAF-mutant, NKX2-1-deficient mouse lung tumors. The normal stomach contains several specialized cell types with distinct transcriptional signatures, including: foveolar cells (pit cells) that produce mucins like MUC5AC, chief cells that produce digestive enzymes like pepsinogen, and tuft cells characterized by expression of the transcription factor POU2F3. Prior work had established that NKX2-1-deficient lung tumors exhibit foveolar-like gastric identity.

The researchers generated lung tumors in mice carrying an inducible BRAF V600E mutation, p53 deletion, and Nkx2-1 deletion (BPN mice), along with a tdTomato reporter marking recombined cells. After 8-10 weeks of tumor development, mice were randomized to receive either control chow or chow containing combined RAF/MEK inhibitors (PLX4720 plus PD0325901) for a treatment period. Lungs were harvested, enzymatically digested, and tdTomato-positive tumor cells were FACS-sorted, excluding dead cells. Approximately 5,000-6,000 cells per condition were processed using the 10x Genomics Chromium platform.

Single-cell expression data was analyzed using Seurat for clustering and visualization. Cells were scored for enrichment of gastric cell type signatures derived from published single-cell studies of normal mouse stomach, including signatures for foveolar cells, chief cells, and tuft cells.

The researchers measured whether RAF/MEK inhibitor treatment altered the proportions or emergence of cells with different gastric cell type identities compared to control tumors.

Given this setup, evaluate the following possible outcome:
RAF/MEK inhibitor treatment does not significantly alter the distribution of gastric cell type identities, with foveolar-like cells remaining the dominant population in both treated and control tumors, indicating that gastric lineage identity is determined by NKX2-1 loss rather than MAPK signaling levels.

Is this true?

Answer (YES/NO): NO